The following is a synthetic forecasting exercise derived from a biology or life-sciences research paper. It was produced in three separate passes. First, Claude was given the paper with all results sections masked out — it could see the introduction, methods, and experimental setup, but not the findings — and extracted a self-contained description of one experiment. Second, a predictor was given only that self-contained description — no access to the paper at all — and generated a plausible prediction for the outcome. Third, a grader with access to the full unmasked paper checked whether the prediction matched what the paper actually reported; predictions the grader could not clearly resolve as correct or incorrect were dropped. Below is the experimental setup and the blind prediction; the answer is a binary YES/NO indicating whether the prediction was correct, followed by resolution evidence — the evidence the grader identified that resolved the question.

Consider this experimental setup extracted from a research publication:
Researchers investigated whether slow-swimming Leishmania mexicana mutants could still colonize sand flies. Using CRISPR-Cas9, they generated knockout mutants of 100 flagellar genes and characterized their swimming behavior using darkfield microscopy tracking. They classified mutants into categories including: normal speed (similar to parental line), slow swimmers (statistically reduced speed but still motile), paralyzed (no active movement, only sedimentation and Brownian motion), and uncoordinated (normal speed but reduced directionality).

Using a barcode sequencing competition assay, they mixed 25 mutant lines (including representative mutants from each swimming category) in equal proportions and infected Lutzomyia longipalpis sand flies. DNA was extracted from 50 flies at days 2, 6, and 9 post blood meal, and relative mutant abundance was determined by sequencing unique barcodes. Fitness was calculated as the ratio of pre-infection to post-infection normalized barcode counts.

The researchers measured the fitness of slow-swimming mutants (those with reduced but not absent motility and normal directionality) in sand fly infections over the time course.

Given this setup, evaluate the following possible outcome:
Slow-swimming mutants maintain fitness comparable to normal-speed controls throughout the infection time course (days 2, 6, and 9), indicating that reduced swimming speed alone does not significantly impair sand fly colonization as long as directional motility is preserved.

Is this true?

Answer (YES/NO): YES